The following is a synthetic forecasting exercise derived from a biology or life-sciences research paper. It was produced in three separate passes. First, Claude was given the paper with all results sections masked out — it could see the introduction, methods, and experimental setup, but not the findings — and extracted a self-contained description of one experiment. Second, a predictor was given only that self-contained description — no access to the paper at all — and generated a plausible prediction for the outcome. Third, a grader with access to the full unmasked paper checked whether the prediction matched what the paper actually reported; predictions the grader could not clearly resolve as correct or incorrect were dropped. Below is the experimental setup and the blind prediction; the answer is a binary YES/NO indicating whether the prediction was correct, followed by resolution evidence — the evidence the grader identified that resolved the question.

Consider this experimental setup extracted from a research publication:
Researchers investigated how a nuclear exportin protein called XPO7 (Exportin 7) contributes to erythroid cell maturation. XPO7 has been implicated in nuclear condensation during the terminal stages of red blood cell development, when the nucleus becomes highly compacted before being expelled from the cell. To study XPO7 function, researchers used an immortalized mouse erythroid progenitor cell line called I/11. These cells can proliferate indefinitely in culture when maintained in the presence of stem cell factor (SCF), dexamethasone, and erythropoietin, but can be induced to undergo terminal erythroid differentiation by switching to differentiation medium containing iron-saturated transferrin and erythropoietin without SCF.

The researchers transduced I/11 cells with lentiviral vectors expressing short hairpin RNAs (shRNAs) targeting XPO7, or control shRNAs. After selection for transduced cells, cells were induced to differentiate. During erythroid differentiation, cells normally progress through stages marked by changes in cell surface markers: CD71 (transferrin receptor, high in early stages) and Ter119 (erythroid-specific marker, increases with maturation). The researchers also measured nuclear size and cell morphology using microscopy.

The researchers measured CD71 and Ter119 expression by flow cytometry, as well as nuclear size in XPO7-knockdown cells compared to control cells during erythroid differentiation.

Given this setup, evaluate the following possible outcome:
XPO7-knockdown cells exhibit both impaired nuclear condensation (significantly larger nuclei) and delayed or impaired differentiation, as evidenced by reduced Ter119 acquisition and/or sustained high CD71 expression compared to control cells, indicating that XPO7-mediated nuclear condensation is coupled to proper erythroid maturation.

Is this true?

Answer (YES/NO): YES